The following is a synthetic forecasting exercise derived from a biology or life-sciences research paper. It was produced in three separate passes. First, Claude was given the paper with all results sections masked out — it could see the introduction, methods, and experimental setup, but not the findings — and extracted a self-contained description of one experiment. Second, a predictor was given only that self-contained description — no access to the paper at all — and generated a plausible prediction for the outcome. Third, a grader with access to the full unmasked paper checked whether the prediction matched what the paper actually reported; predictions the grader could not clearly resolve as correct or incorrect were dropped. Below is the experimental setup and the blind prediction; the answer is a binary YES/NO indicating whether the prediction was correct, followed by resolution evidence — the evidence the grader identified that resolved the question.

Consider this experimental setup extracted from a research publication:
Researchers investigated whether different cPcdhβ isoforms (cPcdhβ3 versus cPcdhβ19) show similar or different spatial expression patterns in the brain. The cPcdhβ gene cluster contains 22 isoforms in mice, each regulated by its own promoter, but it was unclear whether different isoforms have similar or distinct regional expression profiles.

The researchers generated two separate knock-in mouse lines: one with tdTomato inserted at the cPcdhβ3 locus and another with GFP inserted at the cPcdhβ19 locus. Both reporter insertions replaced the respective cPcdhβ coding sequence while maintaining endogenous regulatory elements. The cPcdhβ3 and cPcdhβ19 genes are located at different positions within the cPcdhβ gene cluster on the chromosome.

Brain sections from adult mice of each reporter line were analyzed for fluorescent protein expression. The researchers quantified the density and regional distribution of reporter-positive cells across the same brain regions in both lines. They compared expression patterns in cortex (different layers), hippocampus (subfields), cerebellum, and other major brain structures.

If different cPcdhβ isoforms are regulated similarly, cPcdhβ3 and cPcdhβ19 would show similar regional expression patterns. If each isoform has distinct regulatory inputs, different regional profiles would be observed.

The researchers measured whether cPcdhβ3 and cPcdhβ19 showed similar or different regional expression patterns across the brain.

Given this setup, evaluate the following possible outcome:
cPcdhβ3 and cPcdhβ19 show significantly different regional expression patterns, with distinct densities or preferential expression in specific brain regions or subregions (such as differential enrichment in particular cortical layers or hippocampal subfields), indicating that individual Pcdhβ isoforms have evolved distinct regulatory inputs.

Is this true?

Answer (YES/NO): NO